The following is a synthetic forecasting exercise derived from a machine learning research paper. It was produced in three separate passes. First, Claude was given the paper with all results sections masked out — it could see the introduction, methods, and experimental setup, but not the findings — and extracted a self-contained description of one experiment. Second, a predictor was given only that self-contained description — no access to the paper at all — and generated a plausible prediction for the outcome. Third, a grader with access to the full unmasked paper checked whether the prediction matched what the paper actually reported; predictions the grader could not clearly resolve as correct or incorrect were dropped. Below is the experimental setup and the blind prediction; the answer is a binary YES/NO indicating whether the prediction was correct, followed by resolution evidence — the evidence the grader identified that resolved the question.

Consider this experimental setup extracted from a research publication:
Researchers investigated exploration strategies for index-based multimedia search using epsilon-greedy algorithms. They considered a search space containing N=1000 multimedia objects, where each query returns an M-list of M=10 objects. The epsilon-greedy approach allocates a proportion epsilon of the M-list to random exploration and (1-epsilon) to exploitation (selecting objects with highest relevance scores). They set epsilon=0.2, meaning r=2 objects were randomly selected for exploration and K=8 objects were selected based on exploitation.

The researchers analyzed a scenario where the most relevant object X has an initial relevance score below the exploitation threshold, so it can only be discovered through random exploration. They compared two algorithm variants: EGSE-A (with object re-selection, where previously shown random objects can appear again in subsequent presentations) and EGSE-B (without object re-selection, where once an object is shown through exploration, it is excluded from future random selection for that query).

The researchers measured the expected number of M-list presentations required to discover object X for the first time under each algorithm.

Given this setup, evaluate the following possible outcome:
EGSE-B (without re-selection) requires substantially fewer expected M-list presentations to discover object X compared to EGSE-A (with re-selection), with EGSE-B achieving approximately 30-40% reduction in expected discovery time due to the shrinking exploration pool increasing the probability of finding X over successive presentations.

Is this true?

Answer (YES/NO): NO